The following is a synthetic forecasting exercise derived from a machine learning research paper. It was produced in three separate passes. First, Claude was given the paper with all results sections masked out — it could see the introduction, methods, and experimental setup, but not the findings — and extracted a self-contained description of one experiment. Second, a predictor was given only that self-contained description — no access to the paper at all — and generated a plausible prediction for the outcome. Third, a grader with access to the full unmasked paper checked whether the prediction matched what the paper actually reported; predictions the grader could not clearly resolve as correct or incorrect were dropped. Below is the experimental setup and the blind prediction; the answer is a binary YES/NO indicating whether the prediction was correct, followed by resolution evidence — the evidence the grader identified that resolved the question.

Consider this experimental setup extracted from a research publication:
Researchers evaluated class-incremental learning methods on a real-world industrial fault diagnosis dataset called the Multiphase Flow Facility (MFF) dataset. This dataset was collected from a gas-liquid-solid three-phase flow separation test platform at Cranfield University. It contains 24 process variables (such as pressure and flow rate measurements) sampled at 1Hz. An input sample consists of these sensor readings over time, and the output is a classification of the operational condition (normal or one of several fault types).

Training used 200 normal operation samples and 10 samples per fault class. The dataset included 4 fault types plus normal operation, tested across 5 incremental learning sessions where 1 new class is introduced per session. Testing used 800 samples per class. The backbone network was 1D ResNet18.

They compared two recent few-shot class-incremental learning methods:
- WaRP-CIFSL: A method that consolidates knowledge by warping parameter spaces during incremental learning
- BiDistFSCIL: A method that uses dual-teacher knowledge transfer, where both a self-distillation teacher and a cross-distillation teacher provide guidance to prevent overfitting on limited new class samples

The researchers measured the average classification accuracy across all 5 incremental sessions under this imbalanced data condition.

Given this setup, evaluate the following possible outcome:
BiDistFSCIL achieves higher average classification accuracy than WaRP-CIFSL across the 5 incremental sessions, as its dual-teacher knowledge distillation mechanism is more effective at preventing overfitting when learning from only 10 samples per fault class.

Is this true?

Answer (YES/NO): YES